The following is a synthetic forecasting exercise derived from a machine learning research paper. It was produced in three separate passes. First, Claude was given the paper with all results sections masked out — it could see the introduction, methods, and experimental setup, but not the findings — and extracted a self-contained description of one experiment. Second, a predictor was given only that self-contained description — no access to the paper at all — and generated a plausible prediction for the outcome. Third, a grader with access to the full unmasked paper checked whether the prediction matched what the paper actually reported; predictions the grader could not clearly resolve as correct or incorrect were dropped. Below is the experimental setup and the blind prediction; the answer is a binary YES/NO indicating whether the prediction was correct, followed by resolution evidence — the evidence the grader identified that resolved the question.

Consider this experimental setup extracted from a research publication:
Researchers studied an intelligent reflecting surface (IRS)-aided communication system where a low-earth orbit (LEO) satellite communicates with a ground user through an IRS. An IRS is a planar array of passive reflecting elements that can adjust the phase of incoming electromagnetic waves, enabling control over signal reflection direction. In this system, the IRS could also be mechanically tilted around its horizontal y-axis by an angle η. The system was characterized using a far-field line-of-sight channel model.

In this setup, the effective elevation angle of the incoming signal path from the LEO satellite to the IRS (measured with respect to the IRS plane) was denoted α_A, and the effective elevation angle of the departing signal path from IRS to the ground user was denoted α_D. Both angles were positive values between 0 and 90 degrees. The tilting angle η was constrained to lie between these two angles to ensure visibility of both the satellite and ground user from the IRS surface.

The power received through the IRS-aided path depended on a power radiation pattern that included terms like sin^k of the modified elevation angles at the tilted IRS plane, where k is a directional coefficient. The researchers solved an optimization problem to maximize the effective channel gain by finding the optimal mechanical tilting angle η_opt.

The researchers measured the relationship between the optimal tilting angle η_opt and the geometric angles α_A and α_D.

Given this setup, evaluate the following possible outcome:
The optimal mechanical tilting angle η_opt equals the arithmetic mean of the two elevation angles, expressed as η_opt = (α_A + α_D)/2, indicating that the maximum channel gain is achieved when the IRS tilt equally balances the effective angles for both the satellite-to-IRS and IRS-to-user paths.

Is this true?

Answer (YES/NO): YES